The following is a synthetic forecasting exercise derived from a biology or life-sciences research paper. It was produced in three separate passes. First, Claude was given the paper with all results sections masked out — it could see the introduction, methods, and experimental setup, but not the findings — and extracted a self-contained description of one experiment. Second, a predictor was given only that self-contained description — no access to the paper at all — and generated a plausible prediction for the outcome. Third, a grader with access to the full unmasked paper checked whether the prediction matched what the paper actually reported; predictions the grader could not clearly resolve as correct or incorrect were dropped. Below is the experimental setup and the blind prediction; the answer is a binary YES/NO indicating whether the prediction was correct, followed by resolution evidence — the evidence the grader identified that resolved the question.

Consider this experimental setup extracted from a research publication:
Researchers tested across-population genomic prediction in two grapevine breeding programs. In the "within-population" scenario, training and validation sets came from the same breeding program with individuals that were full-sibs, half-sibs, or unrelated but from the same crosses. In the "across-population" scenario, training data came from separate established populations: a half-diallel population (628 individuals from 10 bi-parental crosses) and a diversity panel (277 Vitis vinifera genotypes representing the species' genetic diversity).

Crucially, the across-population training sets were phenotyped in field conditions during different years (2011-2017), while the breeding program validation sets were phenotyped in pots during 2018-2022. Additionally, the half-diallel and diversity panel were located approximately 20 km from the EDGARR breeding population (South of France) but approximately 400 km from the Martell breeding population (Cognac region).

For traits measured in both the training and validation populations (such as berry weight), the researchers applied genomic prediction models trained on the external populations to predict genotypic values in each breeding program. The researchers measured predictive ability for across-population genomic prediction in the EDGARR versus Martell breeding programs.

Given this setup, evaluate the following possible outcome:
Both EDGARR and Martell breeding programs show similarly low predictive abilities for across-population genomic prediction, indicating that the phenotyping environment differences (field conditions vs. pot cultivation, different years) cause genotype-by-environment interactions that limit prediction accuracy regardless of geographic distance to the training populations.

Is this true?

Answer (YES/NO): NO